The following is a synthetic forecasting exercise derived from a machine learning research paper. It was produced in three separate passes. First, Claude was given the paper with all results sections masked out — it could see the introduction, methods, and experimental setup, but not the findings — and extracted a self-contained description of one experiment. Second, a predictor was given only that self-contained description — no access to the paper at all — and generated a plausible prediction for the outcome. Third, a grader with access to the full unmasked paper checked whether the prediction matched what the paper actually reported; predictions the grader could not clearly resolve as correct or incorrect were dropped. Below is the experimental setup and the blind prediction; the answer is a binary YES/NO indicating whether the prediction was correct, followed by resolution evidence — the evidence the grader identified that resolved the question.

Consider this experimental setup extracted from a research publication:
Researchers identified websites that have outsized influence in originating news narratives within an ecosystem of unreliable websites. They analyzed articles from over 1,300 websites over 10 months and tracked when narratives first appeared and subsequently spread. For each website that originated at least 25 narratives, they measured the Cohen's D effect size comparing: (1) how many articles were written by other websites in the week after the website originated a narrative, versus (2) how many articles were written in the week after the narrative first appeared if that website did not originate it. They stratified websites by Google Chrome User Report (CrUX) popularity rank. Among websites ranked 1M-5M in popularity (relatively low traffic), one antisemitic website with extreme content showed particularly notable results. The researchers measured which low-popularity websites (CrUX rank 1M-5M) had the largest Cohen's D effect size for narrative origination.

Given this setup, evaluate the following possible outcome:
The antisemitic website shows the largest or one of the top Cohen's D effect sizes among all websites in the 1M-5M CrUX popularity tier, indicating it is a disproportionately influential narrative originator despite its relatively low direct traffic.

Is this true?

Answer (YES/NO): YES